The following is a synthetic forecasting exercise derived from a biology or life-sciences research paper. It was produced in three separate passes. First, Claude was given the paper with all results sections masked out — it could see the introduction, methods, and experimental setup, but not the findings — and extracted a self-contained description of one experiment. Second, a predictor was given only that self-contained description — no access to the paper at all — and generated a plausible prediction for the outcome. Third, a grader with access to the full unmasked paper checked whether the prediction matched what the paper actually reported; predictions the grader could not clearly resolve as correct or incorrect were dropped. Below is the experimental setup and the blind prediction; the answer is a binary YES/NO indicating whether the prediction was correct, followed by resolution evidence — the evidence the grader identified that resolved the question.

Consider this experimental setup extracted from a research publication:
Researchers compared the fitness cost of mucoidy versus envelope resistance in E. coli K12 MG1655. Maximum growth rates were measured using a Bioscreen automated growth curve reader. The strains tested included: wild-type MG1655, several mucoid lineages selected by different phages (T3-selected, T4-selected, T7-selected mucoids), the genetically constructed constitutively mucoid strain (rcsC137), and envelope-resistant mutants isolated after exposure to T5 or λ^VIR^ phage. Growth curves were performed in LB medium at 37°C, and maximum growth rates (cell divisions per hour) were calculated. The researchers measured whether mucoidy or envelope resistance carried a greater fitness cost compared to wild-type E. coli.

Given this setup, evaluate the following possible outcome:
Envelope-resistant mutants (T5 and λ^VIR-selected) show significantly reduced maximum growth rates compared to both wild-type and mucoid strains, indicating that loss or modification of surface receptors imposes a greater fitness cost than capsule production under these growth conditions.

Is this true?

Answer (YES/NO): NO